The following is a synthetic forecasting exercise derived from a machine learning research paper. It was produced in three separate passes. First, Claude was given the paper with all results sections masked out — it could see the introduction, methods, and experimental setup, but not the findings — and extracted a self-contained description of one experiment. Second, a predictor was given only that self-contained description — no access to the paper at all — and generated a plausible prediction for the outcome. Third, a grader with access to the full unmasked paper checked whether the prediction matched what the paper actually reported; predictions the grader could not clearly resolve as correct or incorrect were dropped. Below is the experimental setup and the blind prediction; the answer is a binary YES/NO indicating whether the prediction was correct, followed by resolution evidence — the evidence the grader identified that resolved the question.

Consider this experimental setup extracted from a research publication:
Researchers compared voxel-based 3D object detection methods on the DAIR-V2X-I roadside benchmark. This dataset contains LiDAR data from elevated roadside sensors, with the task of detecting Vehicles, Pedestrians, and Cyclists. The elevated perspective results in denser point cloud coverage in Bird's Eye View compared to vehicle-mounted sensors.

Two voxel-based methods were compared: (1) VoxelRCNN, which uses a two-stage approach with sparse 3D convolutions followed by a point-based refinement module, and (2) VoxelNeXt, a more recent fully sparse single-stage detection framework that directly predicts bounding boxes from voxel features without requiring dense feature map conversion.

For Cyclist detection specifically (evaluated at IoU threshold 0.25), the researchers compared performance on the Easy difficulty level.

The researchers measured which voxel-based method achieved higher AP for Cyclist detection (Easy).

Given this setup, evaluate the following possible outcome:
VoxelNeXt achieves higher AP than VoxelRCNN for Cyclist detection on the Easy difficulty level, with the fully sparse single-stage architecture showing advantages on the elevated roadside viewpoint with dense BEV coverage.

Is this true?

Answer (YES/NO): YES